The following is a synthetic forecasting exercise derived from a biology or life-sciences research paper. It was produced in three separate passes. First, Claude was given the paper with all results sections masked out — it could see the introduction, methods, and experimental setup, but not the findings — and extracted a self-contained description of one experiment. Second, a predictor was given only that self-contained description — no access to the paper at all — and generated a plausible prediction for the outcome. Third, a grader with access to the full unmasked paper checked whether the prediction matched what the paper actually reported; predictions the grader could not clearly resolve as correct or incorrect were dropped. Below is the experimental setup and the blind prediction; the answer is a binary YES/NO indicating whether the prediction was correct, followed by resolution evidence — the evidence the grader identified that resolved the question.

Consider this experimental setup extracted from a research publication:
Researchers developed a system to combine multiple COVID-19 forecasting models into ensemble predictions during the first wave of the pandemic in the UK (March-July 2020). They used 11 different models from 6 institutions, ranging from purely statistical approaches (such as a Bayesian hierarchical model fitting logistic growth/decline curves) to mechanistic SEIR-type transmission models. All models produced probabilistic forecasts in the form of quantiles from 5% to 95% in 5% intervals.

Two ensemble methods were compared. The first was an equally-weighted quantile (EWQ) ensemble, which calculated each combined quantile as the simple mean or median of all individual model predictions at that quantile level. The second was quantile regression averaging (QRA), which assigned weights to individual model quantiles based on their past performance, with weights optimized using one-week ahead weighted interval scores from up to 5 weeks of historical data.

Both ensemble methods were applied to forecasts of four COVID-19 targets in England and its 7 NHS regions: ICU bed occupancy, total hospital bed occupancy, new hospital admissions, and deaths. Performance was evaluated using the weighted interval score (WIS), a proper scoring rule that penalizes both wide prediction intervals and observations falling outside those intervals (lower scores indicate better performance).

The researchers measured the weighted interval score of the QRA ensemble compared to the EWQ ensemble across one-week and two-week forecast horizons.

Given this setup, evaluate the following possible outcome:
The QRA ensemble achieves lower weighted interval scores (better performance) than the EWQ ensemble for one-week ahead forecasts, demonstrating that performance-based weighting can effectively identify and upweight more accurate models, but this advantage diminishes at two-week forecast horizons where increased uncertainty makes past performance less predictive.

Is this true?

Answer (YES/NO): NO